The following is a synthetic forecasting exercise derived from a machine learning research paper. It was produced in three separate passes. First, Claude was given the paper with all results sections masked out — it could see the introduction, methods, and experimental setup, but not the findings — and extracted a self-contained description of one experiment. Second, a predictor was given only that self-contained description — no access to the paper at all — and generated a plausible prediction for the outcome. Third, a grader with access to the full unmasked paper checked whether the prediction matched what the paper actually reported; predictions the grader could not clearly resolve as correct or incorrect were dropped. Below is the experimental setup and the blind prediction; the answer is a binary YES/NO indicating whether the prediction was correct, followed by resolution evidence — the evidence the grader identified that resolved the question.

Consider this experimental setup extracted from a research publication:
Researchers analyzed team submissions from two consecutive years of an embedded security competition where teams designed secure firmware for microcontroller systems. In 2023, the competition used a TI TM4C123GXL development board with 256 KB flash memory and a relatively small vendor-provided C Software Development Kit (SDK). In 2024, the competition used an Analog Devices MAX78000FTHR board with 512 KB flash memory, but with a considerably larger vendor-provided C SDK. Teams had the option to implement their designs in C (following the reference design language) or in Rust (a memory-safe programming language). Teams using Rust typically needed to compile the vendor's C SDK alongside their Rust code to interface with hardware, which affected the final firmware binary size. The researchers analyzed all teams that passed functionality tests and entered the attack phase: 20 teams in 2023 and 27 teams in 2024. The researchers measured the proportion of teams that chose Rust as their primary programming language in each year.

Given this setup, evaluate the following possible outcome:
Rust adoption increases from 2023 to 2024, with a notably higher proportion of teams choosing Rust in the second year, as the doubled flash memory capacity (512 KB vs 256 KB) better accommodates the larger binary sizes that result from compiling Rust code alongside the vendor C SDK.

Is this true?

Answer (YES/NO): NO